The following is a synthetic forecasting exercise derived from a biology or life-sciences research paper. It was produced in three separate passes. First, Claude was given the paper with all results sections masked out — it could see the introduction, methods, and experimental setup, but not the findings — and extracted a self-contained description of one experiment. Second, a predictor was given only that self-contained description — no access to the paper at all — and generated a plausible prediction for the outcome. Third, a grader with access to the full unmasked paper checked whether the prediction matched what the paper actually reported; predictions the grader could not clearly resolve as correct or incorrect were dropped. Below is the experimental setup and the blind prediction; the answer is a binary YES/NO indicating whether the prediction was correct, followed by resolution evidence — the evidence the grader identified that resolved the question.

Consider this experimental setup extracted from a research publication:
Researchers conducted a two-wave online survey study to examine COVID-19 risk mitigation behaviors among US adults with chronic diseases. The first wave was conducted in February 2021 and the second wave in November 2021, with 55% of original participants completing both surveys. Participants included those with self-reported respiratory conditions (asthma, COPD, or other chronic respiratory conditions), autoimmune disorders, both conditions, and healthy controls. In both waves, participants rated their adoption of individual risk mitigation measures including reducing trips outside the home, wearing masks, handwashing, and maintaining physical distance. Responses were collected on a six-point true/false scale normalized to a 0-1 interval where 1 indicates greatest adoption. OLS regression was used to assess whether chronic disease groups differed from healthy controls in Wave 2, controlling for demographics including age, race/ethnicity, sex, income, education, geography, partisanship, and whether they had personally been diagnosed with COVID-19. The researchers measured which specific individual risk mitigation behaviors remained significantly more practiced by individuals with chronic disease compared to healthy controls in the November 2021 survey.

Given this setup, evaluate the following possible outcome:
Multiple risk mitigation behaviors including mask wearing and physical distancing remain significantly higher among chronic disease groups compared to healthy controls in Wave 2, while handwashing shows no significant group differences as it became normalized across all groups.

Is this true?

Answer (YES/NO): NO